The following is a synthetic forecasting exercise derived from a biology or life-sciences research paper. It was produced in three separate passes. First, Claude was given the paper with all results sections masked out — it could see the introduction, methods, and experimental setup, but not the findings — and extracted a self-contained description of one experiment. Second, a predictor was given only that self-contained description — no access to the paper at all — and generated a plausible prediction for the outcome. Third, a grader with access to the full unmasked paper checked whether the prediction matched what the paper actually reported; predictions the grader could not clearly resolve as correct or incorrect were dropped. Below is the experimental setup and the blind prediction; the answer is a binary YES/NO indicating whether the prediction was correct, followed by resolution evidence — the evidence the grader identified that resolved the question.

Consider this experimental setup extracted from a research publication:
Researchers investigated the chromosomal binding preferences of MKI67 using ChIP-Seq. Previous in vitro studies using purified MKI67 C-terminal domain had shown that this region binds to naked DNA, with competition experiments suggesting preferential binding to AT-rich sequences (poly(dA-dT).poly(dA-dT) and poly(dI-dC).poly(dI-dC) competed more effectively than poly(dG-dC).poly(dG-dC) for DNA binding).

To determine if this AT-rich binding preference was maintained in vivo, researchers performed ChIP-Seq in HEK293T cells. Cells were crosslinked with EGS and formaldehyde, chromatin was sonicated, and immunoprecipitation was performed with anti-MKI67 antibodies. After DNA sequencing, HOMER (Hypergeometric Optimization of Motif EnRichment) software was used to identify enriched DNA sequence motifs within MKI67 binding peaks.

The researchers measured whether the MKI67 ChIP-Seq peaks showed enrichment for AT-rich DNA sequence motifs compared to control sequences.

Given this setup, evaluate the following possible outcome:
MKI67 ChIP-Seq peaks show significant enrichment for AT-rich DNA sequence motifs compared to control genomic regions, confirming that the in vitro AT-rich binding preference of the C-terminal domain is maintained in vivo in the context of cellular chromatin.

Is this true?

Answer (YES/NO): YES